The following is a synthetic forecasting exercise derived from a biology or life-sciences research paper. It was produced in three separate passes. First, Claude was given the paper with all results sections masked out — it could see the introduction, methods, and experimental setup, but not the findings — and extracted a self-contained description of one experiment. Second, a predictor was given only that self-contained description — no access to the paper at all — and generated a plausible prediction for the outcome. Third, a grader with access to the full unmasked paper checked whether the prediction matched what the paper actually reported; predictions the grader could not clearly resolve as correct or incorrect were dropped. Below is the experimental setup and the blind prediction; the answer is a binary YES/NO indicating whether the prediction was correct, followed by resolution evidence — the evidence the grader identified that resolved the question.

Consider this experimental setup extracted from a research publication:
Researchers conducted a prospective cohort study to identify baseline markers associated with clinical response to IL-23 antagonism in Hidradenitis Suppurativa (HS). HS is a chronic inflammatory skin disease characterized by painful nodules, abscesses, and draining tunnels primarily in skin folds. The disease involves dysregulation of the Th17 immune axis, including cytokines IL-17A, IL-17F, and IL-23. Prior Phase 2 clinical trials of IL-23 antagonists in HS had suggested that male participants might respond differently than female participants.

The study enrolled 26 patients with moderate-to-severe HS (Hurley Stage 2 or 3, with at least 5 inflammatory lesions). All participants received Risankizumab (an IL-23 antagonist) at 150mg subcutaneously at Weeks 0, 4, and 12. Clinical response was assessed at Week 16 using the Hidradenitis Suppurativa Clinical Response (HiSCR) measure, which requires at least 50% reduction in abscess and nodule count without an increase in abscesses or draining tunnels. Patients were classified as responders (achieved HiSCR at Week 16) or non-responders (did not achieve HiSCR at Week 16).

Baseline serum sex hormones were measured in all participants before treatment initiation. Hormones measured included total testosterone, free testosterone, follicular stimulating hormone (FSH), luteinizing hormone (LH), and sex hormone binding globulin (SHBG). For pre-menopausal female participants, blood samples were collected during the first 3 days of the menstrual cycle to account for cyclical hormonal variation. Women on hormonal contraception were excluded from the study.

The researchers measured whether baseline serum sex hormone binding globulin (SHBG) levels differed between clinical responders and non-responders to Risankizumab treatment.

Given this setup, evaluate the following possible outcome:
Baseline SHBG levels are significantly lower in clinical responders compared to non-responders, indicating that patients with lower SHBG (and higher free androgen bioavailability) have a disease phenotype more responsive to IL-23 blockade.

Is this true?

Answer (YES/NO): NO